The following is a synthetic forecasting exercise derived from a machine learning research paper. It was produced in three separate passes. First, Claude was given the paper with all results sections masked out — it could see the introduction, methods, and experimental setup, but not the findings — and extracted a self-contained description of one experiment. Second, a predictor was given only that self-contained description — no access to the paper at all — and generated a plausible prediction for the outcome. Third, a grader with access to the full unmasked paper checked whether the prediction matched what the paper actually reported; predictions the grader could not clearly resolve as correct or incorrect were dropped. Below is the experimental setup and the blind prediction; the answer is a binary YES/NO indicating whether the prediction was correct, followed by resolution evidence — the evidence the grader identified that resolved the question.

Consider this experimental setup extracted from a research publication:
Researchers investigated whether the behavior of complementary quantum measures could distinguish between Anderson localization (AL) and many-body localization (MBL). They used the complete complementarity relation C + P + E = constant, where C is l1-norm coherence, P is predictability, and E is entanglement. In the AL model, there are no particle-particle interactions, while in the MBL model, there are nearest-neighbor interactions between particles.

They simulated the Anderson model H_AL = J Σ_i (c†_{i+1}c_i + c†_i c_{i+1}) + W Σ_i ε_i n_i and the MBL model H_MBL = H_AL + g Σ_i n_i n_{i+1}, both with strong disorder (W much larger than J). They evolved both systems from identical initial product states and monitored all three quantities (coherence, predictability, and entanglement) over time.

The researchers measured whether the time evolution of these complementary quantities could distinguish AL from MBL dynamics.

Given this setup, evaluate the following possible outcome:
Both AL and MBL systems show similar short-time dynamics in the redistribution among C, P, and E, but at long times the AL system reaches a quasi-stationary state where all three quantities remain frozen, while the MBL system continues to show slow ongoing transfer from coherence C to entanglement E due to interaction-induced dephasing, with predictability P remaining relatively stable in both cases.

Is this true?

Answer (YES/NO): NO